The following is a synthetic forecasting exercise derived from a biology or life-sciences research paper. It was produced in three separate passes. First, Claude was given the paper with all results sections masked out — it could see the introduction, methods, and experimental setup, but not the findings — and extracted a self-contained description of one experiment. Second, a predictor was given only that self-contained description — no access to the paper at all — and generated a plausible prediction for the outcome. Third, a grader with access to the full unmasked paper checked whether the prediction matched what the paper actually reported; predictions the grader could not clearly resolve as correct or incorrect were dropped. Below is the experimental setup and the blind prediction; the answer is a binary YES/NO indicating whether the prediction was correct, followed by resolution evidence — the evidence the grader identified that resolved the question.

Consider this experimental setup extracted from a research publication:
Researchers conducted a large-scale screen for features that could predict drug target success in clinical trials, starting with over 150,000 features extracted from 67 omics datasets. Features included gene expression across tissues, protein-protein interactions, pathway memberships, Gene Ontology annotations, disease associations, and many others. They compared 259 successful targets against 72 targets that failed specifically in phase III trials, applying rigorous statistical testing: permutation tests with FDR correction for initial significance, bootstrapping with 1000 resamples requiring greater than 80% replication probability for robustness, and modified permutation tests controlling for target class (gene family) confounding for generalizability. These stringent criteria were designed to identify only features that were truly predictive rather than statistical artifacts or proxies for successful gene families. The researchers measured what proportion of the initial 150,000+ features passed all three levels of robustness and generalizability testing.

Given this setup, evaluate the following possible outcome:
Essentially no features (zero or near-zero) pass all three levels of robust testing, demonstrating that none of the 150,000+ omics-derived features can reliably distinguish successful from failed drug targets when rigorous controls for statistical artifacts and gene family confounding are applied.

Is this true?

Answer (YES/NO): NO